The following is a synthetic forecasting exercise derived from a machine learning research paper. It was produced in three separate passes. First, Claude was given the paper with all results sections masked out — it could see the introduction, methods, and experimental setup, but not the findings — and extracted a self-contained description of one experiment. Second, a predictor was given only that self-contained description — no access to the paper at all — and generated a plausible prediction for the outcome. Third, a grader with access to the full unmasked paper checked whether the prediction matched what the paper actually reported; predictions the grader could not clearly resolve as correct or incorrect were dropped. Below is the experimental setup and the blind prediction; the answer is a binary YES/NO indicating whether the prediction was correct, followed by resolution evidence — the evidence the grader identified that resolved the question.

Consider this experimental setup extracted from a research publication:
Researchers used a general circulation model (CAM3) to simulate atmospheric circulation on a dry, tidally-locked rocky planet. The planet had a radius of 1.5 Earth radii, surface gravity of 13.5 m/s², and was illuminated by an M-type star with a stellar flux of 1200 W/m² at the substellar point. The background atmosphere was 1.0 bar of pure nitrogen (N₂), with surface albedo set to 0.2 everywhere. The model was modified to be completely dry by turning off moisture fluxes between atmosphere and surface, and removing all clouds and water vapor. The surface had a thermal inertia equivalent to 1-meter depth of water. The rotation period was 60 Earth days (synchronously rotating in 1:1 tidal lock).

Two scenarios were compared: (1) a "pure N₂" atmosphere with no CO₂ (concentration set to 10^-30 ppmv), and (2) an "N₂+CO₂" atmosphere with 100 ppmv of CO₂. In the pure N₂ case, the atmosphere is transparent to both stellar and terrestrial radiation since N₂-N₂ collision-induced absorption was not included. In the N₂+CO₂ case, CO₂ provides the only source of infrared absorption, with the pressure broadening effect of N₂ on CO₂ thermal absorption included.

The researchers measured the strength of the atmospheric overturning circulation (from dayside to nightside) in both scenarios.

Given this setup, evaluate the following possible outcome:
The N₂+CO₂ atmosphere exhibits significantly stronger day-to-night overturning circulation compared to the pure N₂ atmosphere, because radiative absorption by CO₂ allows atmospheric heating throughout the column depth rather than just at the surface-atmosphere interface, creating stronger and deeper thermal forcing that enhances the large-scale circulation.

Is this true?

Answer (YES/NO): NO